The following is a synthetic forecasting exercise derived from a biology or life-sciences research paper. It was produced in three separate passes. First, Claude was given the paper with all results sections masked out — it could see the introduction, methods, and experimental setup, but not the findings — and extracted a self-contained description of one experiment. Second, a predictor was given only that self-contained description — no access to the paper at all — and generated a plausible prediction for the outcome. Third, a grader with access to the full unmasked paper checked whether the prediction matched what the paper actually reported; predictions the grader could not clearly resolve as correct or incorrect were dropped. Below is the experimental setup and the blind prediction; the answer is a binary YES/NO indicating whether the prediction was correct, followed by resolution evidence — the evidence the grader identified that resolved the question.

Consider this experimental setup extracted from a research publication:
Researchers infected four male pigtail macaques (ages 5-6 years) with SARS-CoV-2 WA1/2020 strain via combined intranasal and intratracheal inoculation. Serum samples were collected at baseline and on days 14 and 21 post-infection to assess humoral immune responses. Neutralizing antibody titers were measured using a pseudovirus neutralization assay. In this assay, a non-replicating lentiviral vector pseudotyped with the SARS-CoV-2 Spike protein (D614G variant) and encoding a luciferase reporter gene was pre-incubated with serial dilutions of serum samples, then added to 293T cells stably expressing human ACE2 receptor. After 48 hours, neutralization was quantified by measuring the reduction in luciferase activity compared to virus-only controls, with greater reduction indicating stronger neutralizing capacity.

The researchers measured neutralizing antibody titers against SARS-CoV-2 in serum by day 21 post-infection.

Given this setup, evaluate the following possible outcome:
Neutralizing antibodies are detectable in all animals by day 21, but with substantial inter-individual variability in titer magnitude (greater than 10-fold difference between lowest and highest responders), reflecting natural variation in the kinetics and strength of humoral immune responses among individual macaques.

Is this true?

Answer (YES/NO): NO